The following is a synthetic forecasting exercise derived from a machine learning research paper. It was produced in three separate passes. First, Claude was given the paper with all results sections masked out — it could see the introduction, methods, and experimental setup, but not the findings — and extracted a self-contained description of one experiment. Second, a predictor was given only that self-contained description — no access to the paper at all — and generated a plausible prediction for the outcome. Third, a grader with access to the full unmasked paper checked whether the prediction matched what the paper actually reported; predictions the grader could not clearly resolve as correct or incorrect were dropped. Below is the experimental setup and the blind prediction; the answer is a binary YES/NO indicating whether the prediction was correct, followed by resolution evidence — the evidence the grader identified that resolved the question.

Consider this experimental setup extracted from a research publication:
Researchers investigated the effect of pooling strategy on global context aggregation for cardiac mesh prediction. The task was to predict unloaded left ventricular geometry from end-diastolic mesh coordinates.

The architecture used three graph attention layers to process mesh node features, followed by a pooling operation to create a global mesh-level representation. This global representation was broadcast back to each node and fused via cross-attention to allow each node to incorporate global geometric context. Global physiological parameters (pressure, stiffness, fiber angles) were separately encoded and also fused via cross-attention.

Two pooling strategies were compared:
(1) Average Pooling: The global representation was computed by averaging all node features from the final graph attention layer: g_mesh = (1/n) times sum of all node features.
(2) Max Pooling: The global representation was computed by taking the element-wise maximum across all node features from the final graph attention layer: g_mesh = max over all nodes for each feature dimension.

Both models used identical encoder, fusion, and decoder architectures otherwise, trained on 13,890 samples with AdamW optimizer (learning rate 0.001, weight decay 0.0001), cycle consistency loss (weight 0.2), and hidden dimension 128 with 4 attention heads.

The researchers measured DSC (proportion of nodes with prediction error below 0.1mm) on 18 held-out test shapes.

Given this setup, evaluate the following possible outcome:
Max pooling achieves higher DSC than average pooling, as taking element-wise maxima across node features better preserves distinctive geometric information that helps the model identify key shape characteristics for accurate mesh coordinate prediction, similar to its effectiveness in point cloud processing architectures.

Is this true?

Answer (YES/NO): NO